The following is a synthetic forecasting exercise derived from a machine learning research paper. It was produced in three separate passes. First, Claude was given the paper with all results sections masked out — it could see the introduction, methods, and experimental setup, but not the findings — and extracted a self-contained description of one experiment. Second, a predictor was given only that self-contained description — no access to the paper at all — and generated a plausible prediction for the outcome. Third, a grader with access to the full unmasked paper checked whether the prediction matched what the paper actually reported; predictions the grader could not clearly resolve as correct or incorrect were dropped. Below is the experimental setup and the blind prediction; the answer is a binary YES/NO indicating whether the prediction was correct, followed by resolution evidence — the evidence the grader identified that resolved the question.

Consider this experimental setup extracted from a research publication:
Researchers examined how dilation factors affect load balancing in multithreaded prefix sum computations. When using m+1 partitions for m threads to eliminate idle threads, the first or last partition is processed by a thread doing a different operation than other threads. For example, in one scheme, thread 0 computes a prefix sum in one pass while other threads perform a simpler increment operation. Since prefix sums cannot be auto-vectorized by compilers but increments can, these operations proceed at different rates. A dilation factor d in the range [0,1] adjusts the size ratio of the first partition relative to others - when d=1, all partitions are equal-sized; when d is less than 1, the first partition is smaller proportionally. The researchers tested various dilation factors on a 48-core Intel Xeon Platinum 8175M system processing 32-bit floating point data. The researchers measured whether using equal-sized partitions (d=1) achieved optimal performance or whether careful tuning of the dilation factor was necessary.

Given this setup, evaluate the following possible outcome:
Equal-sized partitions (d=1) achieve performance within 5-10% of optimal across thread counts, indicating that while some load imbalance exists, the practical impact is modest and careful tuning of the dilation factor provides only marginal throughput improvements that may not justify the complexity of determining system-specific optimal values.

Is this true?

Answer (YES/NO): NO